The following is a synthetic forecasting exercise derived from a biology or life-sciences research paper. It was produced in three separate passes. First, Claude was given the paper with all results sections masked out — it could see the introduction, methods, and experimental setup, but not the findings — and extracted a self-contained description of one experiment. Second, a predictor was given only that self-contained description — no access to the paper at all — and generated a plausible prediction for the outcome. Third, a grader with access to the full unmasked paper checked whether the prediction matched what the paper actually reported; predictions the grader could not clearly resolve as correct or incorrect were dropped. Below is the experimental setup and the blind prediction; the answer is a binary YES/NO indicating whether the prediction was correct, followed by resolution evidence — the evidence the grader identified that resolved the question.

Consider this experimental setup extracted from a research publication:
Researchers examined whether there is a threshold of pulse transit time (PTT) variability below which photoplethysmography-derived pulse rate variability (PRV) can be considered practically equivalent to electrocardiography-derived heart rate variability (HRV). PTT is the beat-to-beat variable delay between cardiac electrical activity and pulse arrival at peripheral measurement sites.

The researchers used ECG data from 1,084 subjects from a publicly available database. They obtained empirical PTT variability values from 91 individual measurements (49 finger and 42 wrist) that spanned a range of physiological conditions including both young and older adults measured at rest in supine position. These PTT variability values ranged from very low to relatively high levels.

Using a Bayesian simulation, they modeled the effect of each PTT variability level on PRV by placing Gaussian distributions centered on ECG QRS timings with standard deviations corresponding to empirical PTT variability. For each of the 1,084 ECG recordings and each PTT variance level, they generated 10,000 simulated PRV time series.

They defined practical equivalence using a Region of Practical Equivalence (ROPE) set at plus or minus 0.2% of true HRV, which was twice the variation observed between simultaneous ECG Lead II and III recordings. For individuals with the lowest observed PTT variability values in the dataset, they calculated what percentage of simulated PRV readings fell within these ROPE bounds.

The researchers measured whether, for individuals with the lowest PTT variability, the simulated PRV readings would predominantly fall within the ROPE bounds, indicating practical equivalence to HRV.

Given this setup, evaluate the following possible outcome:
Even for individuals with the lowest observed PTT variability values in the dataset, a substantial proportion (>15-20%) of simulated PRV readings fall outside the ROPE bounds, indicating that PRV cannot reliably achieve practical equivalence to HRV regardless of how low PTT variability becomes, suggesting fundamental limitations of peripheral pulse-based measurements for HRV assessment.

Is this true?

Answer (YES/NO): YES